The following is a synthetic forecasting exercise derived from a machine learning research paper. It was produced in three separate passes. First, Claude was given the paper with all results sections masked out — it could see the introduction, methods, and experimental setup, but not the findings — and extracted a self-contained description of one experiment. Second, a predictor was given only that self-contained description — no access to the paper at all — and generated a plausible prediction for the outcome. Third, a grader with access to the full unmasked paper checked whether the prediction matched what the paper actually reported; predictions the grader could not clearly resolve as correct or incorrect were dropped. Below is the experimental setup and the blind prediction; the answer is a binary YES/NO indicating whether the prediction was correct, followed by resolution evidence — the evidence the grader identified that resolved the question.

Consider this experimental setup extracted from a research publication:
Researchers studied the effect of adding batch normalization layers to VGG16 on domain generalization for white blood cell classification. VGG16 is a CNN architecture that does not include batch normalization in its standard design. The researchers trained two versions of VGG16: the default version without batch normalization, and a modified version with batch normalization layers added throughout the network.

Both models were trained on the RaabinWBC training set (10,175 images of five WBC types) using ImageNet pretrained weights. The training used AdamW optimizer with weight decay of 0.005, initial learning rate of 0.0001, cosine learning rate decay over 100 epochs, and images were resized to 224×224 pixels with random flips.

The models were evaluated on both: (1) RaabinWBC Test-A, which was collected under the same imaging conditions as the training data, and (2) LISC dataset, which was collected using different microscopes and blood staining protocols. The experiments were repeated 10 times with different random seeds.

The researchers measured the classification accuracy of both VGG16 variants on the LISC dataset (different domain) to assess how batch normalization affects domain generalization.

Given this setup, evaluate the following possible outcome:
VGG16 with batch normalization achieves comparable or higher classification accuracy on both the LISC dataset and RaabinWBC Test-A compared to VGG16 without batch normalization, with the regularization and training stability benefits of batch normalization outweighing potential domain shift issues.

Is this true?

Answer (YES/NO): NO